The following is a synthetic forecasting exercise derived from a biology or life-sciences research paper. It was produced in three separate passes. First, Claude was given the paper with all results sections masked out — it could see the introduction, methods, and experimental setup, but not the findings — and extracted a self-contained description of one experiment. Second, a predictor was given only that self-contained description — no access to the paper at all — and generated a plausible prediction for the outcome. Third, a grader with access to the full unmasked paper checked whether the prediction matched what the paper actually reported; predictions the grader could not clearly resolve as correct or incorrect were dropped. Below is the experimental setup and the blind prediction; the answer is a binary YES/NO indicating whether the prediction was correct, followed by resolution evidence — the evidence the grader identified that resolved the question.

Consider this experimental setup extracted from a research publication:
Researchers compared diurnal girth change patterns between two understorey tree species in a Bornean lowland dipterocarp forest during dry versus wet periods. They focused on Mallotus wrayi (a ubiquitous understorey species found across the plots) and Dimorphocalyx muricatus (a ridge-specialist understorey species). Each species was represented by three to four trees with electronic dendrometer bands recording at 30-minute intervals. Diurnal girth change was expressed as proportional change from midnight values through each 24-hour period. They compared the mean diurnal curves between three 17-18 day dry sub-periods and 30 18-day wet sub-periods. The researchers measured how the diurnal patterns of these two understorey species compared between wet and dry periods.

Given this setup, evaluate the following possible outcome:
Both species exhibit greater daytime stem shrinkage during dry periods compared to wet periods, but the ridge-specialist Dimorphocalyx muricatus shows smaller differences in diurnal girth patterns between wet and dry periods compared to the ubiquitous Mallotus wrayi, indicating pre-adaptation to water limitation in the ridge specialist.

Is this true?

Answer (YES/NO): NO